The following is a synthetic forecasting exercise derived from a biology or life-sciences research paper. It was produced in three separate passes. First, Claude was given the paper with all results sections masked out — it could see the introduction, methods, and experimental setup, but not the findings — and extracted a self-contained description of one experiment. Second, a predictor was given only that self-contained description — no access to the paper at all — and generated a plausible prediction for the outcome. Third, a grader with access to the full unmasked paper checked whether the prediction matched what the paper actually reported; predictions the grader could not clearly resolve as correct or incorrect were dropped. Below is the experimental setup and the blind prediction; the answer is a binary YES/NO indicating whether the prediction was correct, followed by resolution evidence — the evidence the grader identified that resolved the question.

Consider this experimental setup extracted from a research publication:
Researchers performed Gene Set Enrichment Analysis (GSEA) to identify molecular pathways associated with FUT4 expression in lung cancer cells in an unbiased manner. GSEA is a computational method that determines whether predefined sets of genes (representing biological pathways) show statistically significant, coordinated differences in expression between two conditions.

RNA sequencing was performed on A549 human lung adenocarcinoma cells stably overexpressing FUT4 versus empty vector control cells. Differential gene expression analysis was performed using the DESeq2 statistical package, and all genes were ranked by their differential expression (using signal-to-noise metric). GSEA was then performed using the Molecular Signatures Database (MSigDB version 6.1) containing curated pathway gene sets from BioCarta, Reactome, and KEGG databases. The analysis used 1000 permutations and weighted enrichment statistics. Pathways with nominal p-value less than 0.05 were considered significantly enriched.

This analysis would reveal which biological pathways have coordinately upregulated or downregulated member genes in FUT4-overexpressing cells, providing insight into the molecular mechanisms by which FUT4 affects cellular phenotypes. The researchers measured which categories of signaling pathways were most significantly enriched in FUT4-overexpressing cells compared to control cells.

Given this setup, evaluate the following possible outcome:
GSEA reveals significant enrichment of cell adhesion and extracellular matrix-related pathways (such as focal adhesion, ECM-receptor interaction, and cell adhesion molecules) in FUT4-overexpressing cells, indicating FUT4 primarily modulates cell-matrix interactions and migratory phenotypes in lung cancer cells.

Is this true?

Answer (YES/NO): NO